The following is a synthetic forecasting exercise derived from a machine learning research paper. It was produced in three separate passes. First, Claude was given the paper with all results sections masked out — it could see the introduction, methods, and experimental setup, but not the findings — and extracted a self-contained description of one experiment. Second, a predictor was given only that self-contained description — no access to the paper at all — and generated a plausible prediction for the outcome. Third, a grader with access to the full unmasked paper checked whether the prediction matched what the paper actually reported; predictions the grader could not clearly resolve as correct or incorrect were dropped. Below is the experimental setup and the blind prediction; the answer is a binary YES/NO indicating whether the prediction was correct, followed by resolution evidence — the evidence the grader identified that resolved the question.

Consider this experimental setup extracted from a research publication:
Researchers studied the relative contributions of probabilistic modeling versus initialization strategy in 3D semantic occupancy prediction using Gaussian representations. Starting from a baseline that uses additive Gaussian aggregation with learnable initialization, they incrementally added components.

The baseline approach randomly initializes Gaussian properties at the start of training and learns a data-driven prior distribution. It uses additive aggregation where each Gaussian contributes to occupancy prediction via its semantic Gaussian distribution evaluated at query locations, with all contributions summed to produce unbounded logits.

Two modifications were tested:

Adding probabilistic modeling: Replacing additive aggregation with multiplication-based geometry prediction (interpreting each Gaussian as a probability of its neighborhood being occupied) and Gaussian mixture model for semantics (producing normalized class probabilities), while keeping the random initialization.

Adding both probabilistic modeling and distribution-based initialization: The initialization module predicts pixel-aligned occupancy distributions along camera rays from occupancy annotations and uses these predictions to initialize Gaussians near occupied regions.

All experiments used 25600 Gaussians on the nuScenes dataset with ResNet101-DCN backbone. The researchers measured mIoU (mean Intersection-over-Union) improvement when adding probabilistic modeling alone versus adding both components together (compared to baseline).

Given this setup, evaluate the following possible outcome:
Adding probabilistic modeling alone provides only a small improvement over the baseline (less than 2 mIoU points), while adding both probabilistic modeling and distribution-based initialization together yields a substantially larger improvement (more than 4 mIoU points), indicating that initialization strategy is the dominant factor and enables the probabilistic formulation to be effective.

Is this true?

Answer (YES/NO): NO